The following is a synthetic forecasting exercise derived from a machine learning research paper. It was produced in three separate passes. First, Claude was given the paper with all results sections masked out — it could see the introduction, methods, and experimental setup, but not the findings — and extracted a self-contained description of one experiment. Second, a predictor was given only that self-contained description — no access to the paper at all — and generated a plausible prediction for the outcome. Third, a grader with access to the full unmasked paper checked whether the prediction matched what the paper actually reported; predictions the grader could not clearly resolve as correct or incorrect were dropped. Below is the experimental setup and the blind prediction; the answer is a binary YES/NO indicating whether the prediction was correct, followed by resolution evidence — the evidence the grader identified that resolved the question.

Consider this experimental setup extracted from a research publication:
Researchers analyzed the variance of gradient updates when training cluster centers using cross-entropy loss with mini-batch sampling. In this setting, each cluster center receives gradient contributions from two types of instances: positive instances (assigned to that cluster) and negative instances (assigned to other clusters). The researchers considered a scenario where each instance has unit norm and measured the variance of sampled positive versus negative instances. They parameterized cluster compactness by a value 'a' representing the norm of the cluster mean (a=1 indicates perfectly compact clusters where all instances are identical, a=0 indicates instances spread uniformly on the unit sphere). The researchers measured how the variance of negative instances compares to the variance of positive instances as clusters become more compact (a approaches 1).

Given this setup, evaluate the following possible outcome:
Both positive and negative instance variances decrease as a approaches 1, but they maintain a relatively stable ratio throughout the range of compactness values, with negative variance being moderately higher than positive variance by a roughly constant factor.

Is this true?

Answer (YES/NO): NO